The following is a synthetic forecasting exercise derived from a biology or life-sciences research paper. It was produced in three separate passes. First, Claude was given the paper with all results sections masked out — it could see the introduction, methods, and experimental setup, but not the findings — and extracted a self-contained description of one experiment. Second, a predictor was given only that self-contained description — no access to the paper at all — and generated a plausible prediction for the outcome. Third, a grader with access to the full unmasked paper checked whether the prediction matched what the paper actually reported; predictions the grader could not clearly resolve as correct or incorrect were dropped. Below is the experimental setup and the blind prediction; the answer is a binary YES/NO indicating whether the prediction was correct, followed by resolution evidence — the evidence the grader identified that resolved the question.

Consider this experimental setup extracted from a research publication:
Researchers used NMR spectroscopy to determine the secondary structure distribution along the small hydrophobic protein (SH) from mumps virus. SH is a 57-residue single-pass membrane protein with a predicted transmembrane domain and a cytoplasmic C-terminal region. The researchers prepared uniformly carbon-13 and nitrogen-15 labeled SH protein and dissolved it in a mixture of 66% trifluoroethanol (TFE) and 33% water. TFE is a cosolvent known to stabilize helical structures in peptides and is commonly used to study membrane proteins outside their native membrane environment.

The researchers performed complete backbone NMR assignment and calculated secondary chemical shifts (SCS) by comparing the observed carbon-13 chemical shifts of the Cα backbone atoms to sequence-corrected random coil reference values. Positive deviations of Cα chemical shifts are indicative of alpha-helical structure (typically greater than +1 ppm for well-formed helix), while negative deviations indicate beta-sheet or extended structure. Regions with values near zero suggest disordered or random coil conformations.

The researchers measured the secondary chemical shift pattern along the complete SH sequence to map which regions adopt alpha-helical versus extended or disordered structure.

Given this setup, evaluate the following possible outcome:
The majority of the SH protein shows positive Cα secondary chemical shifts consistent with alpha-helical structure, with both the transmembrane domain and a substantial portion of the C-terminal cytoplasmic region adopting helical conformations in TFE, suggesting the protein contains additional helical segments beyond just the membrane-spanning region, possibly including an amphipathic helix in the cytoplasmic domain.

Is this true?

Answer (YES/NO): NO